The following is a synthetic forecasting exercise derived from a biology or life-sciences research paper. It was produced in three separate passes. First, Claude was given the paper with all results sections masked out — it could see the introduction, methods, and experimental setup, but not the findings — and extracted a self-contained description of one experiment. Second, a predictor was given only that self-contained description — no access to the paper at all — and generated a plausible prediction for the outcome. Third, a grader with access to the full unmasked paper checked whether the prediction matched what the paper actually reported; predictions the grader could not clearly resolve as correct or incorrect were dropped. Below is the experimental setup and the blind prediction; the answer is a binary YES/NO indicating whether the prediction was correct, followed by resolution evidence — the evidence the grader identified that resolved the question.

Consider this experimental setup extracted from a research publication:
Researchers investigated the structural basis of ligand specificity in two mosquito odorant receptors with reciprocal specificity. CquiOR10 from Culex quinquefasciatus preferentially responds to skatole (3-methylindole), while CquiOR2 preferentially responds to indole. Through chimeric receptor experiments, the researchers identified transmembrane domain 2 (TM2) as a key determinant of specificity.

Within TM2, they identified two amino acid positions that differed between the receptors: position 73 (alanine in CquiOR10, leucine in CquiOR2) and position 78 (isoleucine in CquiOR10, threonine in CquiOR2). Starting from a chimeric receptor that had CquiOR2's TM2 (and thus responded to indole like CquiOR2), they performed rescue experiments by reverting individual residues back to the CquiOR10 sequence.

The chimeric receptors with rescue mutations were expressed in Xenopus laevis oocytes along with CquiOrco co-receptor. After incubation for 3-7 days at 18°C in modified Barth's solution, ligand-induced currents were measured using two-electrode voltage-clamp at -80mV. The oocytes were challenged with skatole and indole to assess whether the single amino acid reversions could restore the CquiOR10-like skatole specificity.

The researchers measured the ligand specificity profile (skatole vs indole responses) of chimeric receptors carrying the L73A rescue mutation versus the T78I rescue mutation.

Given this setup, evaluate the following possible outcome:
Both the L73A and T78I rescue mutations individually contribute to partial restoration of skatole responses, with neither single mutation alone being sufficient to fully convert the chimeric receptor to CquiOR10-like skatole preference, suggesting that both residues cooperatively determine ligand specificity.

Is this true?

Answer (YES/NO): NO